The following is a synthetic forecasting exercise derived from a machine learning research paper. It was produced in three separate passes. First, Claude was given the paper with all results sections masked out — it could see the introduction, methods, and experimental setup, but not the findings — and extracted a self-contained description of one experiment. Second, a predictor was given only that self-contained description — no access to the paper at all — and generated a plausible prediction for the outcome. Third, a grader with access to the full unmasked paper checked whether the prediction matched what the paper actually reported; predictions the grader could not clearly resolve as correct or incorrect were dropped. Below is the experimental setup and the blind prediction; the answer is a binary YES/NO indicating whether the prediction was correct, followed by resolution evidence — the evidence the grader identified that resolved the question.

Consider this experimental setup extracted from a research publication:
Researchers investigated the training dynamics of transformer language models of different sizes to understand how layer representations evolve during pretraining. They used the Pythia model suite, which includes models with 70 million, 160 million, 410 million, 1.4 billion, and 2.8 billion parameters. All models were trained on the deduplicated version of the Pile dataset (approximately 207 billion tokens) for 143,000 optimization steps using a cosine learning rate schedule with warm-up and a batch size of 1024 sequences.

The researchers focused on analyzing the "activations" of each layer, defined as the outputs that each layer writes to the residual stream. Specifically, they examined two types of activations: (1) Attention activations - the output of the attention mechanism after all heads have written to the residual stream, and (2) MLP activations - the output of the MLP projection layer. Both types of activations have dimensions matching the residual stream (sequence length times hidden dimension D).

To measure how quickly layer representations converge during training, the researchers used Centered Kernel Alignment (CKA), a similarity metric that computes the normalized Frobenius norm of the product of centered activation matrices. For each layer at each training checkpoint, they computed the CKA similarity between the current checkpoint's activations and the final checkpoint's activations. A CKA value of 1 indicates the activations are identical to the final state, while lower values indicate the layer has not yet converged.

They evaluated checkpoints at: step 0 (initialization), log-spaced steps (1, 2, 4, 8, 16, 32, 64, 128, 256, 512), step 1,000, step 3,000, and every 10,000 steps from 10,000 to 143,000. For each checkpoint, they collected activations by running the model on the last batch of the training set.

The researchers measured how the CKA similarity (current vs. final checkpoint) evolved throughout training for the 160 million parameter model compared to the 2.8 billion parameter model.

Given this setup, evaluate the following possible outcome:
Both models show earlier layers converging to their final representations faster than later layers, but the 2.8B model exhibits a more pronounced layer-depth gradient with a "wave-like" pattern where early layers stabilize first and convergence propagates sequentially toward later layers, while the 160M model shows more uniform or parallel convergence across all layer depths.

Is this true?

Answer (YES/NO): NO